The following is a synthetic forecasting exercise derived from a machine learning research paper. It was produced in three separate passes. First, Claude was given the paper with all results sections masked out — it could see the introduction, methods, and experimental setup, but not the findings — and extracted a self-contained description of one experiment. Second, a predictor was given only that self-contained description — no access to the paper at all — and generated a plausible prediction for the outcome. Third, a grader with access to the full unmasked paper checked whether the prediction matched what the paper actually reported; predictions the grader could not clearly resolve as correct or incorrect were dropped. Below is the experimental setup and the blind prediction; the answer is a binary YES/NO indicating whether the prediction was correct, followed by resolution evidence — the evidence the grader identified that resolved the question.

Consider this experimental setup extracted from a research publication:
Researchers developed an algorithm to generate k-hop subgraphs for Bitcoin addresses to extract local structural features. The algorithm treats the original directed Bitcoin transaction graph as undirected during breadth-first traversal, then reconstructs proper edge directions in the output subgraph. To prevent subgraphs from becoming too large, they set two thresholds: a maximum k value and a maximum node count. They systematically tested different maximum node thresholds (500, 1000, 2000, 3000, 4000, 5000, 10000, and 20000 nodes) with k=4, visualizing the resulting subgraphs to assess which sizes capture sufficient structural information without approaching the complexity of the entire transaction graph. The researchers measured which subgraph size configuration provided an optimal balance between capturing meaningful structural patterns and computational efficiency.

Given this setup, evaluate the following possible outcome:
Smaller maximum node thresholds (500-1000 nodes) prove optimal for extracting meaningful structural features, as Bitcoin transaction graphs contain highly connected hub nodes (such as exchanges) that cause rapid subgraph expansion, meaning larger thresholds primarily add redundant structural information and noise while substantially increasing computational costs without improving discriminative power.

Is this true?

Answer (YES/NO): NO